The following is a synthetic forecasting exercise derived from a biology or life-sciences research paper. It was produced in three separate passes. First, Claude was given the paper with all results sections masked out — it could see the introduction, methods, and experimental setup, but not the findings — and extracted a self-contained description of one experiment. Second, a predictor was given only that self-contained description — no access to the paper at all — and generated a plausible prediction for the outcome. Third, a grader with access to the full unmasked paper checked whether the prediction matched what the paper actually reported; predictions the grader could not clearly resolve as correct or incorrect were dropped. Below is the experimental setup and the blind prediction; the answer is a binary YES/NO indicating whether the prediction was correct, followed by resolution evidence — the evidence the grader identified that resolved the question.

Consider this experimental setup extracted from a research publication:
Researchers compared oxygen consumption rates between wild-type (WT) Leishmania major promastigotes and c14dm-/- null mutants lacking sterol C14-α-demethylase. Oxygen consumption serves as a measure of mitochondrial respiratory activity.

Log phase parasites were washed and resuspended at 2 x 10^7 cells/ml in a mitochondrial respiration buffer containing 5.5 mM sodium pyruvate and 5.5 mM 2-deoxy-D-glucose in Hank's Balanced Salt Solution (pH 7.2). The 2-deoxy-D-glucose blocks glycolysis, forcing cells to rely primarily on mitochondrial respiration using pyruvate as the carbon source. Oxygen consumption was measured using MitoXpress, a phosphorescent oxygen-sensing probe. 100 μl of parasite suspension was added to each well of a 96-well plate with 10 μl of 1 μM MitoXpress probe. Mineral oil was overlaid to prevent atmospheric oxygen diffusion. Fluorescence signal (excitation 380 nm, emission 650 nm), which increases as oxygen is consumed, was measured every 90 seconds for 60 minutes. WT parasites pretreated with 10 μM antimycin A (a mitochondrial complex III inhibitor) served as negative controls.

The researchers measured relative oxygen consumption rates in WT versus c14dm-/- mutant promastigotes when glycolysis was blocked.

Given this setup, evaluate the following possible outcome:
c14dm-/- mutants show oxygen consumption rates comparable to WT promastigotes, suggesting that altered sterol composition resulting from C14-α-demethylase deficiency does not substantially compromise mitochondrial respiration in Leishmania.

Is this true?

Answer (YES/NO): NO